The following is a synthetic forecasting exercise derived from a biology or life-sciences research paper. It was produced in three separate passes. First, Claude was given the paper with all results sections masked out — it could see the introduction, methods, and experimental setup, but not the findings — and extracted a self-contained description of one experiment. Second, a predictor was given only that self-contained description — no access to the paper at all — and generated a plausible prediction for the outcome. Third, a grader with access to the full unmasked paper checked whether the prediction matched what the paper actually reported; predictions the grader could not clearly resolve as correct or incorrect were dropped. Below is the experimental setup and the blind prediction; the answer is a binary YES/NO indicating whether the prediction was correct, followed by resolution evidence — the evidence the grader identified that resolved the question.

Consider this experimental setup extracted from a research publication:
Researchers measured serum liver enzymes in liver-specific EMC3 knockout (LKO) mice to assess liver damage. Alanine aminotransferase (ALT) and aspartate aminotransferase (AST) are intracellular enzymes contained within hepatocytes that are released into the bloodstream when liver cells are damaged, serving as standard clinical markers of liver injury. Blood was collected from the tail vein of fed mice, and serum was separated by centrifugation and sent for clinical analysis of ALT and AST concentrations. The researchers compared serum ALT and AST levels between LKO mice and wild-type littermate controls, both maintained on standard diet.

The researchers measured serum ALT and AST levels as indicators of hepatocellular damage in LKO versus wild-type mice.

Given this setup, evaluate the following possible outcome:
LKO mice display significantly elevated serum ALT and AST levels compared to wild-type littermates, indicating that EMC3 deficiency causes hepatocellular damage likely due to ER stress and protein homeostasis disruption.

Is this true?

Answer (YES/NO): YES